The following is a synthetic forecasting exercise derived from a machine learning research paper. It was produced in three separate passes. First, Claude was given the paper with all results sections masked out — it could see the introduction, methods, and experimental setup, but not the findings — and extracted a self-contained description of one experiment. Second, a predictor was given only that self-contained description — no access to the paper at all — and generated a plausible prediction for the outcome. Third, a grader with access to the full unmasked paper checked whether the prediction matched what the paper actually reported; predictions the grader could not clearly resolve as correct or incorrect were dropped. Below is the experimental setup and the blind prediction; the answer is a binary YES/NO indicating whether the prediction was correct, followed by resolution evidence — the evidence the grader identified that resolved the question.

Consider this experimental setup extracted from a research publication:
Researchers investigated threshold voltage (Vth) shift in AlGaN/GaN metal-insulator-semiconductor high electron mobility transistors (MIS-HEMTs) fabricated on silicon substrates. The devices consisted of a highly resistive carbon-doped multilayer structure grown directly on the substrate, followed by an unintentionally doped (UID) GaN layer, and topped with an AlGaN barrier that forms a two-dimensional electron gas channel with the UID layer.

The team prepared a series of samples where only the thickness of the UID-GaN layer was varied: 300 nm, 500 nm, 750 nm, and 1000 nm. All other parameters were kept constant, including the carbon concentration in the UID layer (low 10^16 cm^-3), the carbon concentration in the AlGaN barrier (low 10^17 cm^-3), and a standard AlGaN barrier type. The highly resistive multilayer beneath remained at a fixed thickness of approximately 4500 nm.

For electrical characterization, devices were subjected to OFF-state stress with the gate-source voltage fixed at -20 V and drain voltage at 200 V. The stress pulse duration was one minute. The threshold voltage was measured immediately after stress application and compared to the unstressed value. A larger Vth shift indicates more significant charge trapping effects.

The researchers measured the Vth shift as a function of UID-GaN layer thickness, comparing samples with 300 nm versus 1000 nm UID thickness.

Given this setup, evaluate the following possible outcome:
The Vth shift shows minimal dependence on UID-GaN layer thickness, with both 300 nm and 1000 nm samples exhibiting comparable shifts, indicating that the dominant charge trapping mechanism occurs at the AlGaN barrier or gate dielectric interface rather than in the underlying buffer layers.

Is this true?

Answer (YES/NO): NO